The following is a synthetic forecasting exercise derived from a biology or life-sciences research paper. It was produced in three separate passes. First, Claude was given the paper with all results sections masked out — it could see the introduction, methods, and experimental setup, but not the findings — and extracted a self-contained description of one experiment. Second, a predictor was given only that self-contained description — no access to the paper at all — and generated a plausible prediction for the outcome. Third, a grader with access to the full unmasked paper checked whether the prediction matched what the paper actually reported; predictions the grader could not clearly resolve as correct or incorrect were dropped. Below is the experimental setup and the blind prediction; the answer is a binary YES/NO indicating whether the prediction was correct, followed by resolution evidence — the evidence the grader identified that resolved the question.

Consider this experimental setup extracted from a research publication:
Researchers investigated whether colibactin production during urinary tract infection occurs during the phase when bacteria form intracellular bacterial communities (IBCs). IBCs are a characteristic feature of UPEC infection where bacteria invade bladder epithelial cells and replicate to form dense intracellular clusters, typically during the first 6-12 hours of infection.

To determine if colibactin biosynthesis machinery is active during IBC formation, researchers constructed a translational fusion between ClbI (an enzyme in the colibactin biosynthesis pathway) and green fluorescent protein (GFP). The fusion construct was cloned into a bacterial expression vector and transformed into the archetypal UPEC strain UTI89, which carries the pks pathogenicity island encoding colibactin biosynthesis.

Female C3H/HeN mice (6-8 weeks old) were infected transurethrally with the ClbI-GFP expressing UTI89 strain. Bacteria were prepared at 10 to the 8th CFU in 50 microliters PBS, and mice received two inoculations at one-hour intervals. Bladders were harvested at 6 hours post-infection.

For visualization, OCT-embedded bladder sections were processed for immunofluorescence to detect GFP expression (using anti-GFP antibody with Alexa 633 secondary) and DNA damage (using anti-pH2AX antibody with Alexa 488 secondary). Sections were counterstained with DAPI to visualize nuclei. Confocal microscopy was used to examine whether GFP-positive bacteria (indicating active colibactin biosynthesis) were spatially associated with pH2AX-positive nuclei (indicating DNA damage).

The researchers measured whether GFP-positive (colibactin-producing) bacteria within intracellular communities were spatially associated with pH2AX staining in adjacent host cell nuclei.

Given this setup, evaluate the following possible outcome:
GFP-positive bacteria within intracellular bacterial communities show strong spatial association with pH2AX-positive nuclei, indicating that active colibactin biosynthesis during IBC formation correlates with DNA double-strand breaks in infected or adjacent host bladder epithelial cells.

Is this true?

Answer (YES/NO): YES